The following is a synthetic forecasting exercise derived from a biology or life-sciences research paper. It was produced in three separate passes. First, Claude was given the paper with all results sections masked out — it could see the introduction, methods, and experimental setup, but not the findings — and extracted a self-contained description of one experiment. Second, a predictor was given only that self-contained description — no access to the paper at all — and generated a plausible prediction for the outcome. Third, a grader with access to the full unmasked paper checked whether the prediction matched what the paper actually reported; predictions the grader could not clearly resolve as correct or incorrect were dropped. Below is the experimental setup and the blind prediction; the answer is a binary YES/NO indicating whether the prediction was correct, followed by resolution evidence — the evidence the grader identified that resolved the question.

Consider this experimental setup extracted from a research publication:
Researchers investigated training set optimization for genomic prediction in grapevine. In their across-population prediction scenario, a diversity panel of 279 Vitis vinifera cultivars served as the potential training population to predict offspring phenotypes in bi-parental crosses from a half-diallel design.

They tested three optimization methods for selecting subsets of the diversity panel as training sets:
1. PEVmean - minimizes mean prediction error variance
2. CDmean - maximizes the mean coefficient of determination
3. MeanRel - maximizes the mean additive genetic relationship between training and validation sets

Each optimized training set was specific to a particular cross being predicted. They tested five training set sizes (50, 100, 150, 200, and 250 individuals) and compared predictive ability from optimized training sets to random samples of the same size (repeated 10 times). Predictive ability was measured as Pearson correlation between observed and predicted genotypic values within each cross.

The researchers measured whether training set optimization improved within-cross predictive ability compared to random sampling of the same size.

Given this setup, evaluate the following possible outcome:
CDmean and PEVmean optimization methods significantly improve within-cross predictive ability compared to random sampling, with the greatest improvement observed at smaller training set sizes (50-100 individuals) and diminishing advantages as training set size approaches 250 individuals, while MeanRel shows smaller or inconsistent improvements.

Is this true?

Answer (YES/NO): NO